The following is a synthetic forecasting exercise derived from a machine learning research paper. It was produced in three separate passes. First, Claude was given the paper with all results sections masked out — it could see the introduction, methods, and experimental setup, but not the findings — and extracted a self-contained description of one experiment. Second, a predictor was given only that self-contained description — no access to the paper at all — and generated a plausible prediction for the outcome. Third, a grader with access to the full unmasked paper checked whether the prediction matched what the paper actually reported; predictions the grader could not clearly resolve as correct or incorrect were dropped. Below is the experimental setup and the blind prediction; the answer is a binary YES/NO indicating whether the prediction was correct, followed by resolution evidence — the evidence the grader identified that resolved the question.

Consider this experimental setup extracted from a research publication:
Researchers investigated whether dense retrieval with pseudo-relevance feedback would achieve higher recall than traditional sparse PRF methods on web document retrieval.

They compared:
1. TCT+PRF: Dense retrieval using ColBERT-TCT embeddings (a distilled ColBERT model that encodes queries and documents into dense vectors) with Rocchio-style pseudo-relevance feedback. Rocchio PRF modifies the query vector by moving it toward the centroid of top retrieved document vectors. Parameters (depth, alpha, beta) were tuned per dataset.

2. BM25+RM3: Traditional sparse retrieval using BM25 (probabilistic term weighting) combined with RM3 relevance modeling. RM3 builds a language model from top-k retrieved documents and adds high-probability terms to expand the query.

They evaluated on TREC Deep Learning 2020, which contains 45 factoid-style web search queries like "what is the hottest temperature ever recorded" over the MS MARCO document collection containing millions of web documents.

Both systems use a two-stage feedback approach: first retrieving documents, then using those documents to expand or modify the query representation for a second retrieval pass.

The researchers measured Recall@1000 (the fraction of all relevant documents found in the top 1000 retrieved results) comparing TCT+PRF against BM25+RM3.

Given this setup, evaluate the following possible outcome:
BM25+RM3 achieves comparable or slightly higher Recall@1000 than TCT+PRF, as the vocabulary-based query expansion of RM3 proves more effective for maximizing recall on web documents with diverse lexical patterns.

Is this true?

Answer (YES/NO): YES